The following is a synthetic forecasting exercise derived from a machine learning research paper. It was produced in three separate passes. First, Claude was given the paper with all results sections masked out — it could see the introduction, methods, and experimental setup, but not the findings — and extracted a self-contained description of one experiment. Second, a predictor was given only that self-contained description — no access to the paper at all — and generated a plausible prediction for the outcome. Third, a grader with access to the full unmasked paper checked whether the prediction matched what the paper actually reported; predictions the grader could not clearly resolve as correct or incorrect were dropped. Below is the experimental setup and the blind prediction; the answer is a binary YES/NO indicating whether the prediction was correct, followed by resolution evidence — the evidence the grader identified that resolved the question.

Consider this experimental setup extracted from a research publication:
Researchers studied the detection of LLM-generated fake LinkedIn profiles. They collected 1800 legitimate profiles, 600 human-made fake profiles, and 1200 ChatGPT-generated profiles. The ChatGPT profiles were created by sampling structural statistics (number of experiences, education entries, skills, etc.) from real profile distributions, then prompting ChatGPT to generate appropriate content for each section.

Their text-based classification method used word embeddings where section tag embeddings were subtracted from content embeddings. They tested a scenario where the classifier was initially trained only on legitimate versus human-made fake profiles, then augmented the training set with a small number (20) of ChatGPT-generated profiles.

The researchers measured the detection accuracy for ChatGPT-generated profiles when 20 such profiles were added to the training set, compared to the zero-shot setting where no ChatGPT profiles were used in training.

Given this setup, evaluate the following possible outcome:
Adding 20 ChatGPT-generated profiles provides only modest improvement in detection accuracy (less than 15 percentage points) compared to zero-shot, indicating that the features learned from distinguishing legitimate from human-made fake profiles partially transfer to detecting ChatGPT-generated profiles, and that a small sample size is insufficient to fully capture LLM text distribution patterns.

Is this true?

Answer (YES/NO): NO